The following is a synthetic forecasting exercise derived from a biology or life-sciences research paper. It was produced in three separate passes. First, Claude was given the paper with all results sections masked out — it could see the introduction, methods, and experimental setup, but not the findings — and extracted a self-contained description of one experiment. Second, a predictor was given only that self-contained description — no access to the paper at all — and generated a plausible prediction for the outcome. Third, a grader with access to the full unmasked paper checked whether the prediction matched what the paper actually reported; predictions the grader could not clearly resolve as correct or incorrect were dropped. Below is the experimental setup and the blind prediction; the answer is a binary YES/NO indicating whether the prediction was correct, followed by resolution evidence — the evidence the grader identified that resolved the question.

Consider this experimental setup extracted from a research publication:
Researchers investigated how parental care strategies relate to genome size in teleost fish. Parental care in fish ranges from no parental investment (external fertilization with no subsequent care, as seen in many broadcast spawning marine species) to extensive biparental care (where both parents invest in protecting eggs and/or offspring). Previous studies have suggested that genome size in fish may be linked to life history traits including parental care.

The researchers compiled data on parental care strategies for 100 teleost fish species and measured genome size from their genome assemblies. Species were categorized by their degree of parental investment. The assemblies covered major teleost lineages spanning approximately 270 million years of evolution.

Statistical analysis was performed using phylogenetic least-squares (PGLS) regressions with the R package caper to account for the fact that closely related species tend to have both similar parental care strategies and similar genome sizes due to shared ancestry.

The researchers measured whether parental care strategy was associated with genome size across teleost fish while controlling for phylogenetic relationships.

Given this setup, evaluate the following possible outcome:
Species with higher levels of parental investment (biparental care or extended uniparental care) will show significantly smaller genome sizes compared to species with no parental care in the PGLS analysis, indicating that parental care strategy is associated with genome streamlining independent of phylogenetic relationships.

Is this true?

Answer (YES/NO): YES